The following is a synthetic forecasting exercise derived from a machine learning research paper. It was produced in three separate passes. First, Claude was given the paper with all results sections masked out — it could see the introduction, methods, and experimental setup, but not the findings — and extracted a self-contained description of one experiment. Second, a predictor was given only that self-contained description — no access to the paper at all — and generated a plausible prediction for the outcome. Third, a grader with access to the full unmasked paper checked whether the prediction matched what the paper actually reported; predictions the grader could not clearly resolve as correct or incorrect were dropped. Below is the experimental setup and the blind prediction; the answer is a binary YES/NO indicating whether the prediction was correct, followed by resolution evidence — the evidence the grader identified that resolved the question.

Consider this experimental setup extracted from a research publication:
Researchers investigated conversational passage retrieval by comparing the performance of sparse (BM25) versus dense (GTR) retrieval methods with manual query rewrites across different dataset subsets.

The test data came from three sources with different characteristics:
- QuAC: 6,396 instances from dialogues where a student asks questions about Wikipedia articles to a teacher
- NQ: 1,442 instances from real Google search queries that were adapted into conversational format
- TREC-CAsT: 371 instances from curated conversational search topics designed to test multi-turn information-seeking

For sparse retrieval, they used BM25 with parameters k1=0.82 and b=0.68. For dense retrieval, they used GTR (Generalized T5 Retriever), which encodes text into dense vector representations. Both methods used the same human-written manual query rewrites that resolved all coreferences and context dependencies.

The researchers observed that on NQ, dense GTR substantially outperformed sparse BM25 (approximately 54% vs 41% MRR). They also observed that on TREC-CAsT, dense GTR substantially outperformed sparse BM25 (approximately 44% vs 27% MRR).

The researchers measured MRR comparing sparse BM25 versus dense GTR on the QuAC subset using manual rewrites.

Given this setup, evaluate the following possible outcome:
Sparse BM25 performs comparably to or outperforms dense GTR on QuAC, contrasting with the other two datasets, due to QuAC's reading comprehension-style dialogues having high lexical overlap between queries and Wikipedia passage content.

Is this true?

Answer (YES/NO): YES